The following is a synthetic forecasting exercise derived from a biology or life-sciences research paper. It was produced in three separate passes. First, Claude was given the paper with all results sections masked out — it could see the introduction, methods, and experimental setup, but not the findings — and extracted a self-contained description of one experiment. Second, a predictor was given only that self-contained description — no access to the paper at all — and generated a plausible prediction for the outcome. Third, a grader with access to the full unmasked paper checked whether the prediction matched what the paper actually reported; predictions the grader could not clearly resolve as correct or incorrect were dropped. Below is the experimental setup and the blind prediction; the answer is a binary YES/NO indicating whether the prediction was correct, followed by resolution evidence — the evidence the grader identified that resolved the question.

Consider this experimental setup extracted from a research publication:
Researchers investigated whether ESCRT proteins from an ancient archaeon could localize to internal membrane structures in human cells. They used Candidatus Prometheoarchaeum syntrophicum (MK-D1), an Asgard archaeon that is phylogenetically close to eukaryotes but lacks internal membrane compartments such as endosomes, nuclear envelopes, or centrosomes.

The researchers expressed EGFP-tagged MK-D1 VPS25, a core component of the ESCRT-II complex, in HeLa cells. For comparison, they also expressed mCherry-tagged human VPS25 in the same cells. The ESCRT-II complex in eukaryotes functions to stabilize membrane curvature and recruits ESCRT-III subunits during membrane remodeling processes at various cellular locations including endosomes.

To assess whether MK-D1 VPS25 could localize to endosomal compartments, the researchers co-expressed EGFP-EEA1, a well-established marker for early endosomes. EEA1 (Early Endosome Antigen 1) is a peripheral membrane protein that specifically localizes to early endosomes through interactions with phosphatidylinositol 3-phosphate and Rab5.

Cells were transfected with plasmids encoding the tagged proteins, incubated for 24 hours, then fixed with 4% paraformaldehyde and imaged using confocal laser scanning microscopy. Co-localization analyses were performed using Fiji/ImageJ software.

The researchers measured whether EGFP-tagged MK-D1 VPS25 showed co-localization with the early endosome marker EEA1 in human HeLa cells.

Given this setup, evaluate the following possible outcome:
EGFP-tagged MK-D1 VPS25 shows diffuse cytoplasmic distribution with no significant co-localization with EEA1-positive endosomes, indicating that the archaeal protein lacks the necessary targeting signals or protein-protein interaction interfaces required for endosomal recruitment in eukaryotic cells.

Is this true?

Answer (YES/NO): NO